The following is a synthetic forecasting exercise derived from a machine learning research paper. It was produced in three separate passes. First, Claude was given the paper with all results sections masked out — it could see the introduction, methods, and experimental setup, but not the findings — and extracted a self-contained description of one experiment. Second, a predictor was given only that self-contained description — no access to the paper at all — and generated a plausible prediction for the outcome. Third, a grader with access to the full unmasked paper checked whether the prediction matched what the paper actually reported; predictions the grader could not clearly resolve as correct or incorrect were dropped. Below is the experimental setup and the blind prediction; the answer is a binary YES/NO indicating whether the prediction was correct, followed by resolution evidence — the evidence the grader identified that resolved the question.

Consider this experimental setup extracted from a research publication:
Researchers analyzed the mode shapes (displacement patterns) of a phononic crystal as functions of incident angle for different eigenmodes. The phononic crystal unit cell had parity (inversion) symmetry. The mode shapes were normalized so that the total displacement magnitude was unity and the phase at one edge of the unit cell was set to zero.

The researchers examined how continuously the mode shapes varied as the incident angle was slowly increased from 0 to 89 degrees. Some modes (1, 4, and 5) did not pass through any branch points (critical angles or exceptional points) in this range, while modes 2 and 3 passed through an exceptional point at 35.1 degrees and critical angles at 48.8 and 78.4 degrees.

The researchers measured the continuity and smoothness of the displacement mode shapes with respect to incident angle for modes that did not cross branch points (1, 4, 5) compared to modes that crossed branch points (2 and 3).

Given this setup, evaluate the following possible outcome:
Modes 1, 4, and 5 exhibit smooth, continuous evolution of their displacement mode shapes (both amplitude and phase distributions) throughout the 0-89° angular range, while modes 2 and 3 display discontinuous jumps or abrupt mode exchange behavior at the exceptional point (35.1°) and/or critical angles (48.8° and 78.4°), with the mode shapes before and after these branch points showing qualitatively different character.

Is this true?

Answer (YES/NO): NO